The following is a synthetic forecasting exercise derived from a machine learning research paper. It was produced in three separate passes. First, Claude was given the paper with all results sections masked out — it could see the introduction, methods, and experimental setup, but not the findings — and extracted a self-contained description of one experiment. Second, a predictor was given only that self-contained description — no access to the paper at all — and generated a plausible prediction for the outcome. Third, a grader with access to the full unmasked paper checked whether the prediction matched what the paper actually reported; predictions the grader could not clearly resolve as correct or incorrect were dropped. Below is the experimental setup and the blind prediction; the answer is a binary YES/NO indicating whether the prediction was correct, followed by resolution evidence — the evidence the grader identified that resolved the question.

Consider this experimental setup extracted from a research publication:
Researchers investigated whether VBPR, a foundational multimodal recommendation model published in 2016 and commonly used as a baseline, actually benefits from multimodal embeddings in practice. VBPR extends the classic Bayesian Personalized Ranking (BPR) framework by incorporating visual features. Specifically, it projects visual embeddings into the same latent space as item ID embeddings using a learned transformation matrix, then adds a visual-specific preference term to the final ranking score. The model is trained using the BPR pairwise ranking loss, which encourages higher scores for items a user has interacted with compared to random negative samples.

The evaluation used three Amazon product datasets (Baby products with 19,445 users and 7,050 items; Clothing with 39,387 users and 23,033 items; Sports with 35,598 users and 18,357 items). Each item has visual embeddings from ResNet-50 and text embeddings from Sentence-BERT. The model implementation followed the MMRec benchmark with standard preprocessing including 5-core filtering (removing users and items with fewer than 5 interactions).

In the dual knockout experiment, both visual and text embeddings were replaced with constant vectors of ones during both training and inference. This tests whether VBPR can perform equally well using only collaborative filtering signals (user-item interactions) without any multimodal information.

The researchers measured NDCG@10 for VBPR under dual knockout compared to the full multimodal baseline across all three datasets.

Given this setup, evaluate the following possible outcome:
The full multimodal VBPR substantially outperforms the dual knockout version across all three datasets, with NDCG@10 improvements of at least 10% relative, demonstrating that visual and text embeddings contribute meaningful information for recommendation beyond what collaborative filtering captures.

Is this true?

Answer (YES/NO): NO